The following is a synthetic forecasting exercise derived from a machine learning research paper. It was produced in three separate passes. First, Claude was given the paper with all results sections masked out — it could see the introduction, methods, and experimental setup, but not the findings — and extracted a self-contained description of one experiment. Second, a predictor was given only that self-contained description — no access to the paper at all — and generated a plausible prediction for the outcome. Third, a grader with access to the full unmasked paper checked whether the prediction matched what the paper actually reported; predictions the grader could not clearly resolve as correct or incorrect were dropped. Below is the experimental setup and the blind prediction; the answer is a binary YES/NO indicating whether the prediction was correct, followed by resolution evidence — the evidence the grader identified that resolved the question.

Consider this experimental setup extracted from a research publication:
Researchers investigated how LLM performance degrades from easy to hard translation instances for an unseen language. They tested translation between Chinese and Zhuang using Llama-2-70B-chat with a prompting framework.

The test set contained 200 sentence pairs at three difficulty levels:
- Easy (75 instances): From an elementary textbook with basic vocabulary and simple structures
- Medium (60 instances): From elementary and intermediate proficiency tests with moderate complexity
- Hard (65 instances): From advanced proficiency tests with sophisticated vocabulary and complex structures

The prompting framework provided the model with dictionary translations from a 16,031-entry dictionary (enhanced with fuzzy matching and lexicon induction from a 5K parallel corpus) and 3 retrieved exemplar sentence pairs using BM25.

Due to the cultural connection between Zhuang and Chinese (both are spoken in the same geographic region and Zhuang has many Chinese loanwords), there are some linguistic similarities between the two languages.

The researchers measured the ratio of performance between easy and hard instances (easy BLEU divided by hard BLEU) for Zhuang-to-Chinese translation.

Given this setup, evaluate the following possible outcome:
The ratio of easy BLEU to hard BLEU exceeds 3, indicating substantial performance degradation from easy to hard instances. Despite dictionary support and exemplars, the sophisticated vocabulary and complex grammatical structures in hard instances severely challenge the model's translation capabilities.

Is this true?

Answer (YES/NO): YES